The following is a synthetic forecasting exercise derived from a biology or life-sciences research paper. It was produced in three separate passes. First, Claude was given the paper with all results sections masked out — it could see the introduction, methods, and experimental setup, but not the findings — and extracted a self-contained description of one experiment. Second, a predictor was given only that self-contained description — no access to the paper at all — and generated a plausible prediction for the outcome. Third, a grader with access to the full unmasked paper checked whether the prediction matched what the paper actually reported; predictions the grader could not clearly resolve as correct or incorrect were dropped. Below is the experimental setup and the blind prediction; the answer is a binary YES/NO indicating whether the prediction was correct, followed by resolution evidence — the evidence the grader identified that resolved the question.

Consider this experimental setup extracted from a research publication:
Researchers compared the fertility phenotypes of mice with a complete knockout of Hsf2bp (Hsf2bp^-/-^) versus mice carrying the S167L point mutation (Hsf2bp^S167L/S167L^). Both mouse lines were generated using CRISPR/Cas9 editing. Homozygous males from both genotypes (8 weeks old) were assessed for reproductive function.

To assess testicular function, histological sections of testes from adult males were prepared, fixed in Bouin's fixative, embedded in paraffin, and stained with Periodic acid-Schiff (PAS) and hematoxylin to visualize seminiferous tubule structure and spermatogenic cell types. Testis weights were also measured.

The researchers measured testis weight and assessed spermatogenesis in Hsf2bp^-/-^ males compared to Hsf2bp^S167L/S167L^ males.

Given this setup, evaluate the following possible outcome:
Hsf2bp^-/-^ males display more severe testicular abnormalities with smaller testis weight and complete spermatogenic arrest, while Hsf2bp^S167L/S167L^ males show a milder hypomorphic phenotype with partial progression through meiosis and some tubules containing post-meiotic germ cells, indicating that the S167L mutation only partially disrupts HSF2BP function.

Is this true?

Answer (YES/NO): YES